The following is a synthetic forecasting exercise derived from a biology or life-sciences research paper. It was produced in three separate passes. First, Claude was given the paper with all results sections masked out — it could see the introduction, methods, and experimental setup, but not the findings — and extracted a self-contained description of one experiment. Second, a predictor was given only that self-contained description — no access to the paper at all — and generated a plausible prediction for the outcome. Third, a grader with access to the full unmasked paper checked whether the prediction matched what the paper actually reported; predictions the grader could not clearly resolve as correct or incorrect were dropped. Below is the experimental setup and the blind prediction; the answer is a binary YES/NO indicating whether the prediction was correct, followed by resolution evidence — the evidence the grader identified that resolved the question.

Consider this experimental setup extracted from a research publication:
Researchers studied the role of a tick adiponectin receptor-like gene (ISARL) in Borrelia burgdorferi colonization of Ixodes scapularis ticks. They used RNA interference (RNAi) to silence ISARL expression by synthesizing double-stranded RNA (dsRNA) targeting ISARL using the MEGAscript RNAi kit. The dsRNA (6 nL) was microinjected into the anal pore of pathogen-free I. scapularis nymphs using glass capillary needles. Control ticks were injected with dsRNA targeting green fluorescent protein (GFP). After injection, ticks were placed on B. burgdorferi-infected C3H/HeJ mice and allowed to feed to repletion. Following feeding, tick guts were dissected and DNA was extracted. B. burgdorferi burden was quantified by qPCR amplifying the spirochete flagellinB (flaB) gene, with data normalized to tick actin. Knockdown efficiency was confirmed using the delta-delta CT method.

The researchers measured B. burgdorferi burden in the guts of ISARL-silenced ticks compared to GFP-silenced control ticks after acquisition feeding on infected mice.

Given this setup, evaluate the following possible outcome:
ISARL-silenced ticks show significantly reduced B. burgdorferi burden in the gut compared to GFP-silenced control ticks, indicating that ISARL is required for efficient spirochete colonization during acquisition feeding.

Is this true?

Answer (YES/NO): YES